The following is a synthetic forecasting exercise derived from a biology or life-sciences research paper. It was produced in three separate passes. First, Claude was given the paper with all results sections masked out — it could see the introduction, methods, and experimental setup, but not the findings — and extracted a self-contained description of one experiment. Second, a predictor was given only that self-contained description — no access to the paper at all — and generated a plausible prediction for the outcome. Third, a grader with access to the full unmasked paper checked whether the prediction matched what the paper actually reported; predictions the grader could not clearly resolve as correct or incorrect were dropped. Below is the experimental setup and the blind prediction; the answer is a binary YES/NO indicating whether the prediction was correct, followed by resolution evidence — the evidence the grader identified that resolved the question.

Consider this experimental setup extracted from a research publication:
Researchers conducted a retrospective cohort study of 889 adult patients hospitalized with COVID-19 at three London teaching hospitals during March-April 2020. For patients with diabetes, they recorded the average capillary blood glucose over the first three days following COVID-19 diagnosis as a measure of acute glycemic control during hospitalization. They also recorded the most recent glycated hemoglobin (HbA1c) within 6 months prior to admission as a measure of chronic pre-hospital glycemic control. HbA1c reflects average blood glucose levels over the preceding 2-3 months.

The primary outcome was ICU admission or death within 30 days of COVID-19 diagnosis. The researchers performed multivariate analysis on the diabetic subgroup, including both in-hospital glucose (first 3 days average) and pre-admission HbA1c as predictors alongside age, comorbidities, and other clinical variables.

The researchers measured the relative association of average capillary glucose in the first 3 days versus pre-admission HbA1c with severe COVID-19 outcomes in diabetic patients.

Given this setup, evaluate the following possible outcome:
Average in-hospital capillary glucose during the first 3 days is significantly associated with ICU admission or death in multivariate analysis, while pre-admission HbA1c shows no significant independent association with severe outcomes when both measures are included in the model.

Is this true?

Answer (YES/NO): NO